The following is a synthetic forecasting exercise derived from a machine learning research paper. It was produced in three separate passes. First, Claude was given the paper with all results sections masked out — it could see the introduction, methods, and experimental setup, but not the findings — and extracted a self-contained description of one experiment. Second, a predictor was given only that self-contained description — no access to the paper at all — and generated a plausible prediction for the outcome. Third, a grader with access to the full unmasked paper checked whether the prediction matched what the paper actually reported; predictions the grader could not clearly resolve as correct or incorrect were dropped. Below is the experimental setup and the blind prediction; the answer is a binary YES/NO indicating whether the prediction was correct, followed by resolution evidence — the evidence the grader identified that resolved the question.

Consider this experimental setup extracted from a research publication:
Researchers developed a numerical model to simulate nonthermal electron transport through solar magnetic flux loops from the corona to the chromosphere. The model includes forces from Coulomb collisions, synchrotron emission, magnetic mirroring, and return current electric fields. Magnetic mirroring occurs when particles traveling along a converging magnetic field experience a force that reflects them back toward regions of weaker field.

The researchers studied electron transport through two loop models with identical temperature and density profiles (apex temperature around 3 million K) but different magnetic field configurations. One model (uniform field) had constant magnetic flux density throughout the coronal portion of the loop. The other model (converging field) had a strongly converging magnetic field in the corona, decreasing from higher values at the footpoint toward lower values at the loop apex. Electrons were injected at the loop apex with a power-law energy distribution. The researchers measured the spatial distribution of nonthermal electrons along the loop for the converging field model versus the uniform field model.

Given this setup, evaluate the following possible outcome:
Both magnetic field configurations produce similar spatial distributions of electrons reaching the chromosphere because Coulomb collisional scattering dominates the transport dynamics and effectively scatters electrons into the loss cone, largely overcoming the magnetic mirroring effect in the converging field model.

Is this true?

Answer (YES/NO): NO